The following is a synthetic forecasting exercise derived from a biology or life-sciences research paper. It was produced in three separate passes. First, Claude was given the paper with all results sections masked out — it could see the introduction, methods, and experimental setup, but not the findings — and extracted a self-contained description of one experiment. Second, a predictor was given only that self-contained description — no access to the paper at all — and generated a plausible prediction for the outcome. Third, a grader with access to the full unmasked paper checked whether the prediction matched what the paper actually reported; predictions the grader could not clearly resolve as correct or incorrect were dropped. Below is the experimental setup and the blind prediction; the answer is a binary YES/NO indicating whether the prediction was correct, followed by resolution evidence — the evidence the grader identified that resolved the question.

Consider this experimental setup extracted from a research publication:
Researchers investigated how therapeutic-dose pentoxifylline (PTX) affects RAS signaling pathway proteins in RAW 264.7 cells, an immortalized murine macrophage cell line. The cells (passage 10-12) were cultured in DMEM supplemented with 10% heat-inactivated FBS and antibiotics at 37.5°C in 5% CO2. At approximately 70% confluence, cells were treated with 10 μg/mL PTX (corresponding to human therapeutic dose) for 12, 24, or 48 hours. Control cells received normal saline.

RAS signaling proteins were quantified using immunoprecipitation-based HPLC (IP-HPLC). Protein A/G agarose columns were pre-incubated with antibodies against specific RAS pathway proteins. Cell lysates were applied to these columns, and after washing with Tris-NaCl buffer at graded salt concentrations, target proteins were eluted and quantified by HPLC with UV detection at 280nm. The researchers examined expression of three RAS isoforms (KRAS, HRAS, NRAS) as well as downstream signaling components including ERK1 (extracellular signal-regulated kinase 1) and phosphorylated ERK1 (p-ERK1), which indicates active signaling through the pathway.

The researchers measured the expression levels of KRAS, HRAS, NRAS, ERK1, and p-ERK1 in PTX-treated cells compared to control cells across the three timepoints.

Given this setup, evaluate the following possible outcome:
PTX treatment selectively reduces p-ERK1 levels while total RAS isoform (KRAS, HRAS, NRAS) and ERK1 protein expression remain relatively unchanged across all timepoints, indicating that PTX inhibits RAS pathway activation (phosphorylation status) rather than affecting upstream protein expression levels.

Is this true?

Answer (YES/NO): NO